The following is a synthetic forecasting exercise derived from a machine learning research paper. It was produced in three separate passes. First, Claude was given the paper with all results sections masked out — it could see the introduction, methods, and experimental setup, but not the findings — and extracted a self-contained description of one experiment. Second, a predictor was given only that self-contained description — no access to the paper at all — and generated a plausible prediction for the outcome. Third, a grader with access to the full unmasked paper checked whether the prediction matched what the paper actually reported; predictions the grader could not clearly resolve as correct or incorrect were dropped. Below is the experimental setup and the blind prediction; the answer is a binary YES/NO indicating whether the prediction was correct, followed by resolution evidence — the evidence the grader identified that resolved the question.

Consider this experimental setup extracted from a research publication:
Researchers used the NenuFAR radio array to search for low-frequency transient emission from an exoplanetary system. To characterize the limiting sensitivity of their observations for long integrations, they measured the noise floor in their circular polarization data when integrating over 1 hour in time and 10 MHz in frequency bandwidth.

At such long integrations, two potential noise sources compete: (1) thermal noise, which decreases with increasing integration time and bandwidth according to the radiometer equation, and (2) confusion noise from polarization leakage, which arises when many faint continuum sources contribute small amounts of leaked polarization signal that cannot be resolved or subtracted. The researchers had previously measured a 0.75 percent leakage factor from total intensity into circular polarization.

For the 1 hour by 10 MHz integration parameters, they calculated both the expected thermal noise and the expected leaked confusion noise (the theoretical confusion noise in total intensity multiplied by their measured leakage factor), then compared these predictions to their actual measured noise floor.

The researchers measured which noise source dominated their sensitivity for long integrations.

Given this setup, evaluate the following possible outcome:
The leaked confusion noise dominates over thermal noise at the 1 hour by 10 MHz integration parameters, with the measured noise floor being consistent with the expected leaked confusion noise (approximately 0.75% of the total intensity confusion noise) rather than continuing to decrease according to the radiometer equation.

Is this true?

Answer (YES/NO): YES